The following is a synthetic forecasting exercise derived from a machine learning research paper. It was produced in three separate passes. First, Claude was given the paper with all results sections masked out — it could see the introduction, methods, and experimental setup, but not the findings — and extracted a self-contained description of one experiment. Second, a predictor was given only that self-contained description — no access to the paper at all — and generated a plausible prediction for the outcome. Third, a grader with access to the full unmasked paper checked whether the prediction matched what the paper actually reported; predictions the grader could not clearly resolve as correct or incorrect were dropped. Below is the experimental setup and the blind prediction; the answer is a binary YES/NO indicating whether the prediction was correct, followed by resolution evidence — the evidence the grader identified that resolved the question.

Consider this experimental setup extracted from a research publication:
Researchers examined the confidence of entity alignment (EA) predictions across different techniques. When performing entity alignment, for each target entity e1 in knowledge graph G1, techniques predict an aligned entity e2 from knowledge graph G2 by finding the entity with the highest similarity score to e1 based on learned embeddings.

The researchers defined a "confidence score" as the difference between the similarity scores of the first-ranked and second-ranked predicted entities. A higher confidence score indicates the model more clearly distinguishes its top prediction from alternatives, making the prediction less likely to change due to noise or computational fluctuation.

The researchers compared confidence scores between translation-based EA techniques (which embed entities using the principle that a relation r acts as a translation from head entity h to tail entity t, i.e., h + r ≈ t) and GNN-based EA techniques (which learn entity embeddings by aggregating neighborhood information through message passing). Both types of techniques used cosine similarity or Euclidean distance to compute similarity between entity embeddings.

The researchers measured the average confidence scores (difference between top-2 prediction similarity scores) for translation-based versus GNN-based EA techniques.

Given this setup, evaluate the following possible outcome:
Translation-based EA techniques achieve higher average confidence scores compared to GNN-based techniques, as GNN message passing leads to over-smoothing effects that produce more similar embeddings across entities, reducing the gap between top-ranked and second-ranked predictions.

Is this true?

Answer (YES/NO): NO